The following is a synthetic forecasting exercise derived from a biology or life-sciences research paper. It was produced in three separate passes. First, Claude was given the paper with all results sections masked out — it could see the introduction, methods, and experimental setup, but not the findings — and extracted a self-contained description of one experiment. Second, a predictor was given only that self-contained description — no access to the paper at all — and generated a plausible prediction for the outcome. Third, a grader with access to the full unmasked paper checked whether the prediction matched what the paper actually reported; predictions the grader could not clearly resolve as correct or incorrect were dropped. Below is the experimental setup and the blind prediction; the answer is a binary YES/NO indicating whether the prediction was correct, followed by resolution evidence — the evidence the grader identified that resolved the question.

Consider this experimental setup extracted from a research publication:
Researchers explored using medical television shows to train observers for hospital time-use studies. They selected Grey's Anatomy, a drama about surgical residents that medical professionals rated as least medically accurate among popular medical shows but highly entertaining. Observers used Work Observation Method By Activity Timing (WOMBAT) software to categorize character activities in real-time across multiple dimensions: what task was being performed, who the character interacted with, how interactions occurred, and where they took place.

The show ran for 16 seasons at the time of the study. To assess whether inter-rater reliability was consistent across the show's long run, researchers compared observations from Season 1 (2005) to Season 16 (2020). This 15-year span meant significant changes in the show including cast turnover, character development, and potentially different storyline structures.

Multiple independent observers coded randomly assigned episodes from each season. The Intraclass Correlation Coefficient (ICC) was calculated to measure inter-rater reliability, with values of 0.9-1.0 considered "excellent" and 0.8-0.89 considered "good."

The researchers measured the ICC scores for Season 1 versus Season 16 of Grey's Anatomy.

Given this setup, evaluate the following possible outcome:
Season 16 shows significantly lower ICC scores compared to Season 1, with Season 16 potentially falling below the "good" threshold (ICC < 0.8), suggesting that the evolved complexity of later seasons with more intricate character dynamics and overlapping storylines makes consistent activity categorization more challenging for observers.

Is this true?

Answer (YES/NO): NO